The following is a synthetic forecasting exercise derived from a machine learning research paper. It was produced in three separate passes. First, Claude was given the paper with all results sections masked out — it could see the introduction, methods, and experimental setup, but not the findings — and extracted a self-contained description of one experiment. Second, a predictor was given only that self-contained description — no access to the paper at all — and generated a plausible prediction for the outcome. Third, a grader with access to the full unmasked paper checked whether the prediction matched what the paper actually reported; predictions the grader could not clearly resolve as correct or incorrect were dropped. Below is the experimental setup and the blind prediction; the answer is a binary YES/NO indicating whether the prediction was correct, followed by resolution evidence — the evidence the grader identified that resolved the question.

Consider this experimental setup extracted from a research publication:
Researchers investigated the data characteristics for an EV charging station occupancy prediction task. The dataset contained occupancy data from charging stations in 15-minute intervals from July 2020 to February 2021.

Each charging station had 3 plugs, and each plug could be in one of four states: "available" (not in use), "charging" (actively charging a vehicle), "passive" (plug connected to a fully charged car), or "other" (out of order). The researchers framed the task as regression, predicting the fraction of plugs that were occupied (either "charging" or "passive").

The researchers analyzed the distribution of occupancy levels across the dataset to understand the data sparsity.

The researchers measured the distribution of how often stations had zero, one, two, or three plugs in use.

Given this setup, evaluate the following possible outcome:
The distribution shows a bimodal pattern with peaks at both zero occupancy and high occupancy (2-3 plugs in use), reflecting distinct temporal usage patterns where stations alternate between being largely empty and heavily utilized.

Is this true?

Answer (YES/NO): NO